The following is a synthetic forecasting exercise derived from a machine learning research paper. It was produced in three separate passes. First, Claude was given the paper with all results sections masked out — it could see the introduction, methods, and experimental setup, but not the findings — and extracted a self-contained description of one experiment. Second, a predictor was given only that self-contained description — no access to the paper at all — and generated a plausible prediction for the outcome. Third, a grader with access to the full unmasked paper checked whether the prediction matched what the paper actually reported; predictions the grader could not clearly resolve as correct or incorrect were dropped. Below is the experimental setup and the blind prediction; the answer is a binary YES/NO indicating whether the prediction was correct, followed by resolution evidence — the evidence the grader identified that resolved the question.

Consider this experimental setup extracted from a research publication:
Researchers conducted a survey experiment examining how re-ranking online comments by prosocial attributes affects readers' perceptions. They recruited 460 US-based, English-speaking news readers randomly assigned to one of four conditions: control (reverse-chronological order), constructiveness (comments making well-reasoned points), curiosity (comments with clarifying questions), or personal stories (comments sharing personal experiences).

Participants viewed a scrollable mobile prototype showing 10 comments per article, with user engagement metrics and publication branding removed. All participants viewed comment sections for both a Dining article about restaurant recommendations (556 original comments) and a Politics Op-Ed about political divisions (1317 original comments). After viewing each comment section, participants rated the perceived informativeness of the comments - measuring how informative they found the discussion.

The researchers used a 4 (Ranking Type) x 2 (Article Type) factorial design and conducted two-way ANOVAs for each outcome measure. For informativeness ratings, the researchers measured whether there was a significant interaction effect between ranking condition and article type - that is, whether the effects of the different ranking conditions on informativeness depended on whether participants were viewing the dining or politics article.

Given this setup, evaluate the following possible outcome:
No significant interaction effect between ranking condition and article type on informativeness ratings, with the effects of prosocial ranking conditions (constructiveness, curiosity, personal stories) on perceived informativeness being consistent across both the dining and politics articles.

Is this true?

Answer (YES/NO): NO